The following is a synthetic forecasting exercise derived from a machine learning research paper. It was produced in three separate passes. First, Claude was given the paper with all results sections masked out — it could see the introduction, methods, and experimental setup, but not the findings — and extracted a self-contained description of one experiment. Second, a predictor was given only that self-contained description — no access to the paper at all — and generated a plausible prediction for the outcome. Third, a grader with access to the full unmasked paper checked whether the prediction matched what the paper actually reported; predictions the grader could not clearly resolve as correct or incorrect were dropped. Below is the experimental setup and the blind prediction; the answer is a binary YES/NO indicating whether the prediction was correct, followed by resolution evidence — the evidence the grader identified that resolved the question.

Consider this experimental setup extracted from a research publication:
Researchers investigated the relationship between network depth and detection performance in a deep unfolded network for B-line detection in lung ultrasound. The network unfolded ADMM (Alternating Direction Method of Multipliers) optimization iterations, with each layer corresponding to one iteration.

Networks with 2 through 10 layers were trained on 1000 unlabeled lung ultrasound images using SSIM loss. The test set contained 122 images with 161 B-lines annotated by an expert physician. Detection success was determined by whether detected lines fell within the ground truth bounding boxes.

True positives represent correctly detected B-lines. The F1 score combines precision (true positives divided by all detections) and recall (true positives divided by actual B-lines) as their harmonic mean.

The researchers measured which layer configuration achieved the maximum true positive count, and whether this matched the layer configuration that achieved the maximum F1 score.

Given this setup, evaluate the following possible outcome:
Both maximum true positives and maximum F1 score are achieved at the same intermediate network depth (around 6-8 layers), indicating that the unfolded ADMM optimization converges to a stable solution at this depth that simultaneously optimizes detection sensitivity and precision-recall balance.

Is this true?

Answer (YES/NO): YES